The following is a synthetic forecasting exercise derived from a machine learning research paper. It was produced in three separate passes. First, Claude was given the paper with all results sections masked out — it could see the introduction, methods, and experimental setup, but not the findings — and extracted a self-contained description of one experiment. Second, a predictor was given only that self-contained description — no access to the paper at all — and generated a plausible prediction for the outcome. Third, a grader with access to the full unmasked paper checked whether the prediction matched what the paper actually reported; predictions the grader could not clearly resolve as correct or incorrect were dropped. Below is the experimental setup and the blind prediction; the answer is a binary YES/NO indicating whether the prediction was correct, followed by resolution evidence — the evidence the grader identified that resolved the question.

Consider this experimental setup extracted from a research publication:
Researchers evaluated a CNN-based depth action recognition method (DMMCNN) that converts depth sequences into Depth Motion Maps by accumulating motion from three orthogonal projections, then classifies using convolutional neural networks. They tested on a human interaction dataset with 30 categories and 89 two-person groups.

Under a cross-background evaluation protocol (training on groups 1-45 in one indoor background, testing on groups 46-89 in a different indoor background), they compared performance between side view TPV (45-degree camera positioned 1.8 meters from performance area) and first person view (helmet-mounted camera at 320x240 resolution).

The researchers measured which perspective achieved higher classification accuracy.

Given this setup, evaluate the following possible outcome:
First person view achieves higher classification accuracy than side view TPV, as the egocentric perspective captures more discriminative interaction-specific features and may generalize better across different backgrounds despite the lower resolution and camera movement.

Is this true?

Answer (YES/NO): YES